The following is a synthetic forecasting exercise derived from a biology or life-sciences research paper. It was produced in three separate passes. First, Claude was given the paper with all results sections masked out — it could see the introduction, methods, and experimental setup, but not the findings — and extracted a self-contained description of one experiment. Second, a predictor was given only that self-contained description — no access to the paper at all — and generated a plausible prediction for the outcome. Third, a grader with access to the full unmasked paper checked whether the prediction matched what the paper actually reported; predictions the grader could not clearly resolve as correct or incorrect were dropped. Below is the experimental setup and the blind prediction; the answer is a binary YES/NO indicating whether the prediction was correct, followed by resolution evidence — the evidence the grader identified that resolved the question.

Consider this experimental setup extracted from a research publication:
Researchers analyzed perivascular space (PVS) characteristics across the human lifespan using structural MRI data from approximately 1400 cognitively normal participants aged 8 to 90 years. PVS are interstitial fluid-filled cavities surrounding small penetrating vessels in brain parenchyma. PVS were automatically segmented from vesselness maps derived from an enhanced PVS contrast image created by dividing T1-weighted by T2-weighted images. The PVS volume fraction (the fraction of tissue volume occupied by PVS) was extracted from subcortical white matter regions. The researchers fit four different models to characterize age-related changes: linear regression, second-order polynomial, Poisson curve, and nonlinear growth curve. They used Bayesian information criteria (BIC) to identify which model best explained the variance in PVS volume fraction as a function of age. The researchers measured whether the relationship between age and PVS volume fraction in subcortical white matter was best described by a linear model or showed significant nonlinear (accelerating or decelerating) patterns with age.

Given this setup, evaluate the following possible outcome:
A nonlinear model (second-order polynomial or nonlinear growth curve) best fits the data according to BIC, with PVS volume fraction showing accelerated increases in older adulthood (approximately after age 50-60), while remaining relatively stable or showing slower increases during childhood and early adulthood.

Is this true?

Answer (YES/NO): NO